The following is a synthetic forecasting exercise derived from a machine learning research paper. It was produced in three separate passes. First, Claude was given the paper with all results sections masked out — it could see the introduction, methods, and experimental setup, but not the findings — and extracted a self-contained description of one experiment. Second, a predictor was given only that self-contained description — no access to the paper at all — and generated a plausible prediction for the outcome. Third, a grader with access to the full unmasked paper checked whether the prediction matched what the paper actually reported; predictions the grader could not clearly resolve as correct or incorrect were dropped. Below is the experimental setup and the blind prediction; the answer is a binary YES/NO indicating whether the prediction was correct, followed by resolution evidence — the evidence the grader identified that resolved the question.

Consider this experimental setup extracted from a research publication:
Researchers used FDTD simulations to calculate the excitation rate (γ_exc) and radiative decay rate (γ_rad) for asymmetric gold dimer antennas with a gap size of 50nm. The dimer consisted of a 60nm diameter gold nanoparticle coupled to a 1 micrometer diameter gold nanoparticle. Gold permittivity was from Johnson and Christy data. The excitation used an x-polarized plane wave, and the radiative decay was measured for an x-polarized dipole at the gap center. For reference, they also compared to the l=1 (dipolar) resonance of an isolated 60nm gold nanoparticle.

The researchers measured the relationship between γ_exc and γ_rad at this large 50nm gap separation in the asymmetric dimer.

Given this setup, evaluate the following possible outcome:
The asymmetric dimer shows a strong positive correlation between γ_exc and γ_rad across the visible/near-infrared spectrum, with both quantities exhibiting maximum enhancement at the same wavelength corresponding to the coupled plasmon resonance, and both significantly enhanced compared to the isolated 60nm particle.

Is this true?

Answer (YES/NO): NO